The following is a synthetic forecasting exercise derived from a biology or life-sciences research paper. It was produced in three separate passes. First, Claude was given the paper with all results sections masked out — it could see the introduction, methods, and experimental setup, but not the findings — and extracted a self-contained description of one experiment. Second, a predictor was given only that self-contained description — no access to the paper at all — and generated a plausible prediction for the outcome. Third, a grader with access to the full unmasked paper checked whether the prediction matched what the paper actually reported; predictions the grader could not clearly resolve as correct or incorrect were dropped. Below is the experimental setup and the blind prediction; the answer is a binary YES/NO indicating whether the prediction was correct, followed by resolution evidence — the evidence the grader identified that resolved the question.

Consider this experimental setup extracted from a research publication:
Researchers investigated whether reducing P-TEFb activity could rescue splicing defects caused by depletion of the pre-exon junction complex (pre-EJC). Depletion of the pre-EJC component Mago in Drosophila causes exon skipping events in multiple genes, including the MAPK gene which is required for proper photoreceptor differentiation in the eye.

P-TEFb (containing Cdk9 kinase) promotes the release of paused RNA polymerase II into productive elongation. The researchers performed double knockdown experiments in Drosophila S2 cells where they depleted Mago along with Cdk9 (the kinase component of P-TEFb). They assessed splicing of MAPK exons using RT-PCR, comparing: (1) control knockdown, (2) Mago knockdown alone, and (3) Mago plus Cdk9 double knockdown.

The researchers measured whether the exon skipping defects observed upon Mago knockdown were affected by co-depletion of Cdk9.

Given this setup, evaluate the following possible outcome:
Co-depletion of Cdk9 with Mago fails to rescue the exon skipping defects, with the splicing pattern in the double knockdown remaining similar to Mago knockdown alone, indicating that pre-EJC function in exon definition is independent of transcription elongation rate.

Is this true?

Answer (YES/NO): NO